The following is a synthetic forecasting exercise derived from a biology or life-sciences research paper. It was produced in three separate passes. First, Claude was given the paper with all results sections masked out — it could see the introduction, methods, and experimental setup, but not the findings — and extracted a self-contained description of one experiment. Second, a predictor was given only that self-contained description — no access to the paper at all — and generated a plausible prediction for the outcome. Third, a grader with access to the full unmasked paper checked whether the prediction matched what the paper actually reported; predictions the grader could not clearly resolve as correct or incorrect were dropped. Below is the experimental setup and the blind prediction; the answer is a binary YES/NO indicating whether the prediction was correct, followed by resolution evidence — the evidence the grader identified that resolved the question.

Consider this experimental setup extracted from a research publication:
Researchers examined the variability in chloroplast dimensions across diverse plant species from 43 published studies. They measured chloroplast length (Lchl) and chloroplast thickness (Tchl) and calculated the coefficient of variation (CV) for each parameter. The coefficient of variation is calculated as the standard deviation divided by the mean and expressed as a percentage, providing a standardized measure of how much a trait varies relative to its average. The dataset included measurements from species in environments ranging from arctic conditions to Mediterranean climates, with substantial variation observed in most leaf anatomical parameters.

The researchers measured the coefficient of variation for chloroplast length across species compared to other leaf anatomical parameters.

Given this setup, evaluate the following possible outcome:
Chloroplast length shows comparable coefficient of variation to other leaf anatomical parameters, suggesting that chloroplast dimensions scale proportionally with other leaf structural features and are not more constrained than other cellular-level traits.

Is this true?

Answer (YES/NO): NO